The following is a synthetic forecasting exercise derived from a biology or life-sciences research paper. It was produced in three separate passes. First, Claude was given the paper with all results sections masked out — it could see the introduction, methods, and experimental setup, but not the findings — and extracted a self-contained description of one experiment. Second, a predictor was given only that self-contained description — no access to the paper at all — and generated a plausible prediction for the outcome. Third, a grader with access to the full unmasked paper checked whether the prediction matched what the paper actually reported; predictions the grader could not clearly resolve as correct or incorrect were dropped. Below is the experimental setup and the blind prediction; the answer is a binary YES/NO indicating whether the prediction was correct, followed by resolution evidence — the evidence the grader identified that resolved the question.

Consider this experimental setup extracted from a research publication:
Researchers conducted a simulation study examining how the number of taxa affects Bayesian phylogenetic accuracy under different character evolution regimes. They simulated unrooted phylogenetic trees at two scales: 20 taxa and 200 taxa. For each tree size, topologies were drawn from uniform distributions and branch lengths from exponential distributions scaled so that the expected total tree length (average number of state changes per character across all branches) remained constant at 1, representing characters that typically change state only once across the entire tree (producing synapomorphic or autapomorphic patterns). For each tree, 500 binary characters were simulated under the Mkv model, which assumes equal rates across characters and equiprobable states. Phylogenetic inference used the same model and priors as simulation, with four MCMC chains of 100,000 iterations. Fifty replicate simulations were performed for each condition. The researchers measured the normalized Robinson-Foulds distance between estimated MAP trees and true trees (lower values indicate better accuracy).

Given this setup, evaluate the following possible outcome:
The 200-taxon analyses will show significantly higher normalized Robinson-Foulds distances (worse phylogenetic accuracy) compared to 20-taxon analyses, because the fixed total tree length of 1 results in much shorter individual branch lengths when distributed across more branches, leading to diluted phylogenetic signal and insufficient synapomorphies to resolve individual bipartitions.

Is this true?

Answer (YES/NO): YES